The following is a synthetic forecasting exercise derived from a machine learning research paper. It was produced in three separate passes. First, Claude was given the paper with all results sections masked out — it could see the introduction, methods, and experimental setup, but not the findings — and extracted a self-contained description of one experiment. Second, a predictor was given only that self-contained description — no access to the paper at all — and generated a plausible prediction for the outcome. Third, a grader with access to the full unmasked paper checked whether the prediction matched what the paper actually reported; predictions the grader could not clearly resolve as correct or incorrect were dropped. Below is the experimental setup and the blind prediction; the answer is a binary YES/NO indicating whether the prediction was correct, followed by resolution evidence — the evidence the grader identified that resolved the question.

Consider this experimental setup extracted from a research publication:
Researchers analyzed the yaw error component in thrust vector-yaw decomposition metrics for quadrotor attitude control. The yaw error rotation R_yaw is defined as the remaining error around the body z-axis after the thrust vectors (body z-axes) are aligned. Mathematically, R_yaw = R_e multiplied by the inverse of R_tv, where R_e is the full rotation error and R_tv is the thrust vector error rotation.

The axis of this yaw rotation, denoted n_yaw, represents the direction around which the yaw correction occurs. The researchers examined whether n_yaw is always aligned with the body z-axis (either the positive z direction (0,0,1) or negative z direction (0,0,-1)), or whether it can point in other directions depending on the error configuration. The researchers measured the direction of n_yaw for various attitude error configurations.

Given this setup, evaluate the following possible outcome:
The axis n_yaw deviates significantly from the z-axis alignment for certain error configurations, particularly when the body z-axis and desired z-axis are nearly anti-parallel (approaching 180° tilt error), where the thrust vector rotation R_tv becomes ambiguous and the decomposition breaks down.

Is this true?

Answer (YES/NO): NO